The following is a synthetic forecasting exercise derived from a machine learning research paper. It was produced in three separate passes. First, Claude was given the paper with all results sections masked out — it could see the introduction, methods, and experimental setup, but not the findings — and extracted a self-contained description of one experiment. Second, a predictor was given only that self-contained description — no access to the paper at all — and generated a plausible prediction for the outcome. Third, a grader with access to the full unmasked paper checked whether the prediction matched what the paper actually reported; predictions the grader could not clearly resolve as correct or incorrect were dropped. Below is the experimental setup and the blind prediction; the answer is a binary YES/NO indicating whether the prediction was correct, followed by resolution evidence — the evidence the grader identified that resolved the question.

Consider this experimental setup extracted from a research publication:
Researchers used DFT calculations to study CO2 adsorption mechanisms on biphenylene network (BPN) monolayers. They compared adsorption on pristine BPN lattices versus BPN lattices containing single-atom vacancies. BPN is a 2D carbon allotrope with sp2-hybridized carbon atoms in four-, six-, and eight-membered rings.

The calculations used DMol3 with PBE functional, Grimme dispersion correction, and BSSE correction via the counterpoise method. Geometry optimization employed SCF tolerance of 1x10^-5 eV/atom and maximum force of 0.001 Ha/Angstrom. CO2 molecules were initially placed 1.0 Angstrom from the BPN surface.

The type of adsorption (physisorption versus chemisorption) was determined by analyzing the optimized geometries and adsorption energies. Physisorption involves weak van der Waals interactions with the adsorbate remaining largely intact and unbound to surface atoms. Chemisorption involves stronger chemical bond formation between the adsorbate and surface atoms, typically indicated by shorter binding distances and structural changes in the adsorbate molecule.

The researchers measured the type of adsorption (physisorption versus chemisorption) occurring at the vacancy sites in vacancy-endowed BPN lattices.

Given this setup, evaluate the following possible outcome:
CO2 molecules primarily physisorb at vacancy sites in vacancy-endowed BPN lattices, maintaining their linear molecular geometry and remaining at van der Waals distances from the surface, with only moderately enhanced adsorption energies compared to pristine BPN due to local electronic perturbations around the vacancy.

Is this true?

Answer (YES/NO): NO